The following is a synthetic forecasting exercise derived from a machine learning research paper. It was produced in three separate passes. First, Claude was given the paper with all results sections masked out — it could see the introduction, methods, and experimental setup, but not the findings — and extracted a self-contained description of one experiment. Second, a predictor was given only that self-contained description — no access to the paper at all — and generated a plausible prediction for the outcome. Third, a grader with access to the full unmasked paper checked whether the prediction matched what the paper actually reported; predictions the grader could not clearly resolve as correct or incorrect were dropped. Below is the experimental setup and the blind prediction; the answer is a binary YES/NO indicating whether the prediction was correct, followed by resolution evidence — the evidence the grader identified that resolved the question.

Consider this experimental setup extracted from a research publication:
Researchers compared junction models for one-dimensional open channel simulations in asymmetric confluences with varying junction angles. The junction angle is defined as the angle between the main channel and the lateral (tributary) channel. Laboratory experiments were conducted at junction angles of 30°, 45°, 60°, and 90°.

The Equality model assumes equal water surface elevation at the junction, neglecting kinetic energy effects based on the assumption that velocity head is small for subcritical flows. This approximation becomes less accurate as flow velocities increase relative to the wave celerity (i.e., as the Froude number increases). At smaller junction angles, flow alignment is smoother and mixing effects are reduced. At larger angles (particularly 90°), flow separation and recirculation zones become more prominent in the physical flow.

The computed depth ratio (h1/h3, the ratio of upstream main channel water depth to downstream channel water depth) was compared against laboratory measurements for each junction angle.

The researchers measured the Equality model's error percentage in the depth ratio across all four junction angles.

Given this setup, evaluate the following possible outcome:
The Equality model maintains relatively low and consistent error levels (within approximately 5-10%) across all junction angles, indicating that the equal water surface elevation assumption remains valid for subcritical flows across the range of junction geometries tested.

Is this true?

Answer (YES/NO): NO